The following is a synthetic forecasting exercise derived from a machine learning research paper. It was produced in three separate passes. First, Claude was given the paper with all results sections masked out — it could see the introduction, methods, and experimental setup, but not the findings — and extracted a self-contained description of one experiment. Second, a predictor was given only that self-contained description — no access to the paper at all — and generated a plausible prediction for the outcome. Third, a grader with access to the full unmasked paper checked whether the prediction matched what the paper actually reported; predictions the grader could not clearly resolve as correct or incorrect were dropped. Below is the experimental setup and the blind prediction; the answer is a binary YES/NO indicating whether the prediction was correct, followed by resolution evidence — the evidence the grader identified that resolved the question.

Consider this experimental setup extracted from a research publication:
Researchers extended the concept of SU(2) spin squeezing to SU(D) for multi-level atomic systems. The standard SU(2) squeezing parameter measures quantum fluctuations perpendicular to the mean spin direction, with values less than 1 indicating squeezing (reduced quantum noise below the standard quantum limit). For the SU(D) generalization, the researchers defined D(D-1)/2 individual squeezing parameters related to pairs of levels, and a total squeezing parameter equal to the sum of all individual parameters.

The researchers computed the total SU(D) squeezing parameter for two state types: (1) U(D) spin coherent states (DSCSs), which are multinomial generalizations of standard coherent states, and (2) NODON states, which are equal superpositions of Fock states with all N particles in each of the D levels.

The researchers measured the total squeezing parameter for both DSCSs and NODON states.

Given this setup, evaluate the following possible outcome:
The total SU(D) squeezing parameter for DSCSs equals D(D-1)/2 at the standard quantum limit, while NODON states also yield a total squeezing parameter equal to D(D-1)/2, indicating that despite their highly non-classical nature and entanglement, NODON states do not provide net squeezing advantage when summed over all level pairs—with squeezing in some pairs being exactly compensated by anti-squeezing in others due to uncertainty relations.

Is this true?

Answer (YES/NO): NO